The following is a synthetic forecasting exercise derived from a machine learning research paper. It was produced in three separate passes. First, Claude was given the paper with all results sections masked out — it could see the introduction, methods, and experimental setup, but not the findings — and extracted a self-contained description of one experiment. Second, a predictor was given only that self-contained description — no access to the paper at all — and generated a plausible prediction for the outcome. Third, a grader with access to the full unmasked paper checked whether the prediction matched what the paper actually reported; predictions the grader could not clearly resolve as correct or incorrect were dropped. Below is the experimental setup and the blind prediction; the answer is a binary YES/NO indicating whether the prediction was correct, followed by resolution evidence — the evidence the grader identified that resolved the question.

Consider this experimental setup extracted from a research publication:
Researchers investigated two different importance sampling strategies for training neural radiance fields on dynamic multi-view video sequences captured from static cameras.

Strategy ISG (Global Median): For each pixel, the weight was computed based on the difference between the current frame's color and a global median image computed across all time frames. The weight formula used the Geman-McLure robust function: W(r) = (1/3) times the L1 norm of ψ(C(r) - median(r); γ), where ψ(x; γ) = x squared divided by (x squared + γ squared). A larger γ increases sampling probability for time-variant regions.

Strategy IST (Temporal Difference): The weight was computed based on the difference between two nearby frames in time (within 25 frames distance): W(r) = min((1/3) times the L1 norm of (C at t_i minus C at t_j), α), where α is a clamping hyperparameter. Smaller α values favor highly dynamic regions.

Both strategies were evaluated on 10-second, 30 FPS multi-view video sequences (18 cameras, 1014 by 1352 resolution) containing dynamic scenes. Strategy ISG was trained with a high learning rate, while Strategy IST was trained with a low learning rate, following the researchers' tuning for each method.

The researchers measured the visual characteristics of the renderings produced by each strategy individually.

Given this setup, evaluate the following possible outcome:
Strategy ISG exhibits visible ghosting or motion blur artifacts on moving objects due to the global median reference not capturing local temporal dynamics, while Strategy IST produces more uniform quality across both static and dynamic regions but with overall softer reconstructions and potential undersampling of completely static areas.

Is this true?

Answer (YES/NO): NO